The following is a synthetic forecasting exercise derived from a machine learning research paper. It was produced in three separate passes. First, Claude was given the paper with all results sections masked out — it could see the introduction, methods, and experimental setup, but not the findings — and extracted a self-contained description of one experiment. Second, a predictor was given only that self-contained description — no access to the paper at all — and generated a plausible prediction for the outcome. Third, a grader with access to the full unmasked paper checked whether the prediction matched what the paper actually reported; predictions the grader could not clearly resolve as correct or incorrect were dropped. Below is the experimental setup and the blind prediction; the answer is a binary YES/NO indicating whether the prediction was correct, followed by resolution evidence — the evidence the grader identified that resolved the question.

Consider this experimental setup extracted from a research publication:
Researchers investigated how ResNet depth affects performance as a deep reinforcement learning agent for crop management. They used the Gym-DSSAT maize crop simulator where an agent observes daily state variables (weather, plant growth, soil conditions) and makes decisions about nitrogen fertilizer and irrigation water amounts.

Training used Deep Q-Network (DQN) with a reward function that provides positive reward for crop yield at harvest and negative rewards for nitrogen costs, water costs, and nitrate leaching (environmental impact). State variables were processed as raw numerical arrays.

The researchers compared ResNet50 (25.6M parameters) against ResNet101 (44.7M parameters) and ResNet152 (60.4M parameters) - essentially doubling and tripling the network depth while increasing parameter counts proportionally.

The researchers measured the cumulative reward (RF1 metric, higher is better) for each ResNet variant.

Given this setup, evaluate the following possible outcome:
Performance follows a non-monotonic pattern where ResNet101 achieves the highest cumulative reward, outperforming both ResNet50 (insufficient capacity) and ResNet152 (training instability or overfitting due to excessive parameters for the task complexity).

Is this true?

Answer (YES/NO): NO